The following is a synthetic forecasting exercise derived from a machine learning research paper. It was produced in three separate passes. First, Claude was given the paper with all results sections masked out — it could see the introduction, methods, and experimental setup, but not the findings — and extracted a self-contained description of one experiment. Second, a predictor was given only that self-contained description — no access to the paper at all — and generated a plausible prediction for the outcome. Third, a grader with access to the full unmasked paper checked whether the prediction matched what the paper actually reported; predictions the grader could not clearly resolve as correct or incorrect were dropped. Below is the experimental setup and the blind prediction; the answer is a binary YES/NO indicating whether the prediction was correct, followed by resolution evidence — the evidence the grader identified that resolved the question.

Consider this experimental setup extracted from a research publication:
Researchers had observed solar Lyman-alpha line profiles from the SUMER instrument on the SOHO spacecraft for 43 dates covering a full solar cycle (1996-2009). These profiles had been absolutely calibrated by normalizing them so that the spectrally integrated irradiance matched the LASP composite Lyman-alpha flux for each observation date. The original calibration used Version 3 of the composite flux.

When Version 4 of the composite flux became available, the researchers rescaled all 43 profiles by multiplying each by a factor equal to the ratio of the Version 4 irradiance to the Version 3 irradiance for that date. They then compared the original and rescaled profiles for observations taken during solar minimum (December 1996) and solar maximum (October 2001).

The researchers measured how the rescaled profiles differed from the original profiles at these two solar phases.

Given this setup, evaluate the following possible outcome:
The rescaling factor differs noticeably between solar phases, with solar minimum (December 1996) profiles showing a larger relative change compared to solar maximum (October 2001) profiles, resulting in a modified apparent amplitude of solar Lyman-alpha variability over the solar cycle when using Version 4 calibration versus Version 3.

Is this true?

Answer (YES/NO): YES